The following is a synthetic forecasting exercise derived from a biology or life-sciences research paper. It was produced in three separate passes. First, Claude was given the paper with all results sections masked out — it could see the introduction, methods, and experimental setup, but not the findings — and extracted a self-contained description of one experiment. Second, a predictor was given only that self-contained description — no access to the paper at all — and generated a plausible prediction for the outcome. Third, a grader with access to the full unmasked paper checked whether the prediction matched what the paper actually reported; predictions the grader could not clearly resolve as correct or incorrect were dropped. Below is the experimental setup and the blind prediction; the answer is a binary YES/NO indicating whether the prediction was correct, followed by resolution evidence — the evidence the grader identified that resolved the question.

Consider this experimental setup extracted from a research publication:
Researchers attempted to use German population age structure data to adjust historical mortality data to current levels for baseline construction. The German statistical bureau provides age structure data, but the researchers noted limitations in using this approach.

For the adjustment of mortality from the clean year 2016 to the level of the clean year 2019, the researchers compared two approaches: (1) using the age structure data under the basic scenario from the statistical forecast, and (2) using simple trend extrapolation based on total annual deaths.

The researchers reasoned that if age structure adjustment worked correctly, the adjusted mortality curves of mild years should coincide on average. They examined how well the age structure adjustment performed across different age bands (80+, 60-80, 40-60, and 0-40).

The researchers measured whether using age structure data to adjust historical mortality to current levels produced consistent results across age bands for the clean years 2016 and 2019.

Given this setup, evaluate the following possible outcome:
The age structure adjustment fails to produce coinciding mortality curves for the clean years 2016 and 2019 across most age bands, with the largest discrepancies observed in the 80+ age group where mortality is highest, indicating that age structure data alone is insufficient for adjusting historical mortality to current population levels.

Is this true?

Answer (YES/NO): NO